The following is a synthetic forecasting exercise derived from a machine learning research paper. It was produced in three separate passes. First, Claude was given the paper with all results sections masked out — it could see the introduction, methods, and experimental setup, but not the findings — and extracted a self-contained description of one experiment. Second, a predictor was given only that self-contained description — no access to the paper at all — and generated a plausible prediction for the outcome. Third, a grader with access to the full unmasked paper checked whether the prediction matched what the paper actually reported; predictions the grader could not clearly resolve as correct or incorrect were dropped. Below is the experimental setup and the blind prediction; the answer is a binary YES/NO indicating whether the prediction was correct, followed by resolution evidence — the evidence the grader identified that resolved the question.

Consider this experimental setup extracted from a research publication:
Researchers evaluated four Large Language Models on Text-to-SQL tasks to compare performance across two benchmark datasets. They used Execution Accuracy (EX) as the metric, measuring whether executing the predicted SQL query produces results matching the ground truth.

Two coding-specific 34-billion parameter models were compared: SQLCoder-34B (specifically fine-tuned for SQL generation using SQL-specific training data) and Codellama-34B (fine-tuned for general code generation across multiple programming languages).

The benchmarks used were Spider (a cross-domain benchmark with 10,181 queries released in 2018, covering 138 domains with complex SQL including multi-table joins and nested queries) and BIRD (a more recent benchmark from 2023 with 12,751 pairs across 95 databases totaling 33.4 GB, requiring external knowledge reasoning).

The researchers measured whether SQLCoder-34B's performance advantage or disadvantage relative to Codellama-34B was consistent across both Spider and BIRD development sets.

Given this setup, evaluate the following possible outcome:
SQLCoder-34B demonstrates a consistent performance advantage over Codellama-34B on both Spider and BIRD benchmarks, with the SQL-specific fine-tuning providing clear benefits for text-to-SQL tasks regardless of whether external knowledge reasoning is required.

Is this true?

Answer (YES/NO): NO